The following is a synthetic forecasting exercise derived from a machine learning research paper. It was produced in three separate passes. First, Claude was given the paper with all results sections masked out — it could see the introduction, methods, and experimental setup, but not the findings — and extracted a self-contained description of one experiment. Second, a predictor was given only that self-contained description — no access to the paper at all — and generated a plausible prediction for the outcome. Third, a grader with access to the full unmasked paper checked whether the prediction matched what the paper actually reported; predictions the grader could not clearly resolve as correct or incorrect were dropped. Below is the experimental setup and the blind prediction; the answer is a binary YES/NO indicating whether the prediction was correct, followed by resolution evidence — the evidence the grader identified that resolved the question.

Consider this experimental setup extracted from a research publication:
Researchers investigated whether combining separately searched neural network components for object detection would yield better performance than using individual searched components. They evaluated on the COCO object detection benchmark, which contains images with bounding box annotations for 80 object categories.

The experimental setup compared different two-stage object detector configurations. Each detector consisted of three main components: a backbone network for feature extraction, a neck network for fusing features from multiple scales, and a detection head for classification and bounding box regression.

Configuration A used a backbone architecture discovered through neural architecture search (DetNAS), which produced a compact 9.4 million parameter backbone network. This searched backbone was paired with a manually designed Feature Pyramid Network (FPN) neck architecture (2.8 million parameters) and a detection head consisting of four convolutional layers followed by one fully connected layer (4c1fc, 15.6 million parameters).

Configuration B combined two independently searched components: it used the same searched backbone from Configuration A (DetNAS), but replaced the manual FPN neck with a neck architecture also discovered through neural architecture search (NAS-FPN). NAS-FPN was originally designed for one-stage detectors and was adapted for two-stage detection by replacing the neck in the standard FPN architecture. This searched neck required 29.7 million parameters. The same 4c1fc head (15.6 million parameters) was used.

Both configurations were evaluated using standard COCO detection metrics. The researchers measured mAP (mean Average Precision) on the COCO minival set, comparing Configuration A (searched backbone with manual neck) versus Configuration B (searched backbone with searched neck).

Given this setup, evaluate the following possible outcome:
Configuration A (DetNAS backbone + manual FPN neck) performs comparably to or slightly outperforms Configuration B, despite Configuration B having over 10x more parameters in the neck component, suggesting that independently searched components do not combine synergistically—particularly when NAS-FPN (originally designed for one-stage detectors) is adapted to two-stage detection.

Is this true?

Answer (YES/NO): YES